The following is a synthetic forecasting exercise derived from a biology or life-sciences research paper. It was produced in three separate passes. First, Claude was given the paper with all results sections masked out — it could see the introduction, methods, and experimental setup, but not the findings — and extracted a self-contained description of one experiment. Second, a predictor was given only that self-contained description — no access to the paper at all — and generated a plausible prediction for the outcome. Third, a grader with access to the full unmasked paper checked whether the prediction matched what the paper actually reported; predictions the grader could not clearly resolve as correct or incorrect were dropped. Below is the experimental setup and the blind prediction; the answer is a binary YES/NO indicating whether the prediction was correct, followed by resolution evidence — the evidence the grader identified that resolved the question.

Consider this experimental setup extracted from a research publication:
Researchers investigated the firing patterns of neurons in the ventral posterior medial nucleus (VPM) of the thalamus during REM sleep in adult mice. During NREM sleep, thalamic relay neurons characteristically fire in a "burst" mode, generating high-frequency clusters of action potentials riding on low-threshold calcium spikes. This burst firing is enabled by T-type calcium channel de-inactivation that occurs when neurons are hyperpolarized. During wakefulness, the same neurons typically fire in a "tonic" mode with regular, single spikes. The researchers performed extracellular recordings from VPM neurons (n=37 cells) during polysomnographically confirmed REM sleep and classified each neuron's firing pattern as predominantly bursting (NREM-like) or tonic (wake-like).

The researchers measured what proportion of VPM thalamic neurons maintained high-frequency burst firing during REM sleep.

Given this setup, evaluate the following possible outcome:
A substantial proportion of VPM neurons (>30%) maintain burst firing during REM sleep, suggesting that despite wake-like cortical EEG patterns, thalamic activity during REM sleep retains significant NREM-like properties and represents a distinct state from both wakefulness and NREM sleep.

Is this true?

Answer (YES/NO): YES